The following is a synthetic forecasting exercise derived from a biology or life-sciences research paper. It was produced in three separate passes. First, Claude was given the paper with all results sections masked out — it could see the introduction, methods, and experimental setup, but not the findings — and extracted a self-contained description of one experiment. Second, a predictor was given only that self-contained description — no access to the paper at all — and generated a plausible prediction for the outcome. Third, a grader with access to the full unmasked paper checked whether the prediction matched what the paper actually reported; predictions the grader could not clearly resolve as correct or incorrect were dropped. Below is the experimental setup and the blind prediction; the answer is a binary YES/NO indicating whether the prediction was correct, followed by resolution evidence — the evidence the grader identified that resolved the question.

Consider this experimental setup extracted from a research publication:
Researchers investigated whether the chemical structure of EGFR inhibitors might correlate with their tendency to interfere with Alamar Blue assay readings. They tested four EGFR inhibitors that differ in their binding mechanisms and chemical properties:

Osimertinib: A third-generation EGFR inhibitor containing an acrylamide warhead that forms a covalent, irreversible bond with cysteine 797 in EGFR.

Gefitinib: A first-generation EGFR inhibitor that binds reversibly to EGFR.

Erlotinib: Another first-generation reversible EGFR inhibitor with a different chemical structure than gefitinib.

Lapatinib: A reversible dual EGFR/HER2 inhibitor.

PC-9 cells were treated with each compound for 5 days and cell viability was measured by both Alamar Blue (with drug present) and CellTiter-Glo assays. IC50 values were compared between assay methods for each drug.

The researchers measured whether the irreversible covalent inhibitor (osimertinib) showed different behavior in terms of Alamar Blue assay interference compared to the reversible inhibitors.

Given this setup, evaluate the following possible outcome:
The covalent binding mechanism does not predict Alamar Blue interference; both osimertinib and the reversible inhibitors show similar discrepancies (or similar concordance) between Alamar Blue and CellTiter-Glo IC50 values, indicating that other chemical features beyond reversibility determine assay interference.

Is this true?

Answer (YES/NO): YES